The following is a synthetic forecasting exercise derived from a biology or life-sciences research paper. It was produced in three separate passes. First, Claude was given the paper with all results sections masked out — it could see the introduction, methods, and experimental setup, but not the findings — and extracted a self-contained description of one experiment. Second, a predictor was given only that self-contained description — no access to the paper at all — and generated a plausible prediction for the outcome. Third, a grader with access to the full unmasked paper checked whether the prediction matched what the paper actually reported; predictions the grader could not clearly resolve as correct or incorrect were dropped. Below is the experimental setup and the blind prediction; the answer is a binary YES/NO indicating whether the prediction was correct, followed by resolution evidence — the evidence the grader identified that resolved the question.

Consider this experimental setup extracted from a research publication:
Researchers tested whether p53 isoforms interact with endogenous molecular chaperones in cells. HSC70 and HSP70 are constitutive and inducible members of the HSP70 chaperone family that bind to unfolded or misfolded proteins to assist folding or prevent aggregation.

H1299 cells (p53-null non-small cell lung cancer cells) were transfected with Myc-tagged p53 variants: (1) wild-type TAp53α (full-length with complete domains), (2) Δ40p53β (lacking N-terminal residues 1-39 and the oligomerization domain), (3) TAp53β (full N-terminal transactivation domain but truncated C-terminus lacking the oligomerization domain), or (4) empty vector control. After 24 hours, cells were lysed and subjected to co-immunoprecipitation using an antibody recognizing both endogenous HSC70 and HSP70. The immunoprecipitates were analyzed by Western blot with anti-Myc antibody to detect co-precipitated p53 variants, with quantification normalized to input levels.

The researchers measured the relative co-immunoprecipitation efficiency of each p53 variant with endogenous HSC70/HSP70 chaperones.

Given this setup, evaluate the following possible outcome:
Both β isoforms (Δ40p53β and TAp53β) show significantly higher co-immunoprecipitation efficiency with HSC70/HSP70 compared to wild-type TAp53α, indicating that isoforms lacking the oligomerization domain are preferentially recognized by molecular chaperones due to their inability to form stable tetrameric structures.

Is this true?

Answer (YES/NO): NO